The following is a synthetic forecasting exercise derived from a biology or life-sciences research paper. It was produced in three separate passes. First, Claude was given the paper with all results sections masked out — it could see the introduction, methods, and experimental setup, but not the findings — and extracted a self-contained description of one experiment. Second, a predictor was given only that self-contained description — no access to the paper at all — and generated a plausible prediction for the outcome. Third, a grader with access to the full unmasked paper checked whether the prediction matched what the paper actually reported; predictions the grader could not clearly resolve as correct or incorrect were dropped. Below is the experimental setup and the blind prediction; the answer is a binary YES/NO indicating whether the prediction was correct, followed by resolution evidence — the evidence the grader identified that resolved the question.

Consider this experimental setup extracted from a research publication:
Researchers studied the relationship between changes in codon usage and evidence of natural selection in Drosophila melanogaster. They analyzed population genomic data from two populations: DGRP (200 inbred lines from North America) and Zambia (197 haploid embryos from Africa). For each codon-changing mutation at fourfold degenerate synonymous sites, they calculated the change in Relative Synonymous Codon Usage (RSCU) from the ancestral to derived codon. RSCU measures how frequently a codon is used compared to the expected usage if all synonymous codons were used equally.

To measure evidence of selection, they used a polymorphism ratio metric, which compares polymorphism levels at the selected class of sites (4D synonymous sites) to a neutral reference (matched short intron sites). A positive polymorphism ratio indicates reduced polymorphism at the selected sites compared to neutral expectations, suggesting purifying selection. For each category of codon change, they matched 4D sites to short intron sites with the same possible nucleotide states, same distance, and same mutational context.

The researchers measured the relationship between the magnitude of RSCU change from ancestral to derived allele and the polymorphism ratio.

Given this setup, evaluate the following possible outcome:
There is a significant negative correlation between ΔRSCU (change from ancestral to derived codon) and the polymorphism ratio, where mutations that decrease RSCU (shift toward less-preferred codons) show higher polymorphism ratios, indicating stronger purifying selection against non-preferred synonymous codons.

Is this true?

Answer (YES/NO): NO